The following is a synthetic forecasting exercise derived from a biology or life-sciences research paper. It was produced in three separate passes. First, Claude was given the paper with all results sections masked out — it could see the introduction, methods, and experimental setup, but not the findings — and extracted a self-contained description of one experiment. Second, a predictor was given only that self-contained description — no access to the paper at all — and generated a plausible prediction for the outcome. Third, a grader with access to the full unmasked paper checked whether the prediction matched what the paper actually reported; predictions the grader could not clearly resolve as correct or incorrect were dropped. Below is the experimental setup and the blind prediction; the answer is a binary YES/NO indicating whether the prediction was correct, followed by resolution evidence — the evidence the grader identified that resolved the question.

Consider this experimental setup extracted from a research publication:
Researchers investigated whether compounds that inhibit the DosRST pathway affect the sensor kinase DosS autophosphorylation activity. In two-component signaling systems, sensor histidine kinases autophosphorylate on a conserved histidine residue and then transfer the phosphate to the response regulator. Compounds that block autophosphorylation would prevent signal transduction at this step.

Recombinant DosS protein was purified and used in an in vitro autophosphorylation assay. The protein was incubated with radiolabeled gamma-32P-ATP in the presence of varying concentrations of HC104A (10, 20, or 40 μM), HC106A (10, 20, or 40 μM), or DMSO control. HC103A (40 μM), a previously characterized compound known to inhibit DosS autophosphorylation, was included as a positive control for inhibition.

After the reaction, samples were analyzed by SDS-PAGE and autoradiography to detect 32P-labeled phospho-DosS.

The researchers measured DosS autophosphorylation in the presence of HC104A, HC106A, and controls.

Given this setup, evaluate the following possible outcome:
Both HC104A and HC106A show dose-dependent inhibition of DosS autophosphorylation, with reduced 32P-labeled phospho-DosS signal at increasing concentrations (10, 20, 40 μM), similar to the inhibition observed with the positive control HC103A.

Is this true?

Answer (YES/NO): NO